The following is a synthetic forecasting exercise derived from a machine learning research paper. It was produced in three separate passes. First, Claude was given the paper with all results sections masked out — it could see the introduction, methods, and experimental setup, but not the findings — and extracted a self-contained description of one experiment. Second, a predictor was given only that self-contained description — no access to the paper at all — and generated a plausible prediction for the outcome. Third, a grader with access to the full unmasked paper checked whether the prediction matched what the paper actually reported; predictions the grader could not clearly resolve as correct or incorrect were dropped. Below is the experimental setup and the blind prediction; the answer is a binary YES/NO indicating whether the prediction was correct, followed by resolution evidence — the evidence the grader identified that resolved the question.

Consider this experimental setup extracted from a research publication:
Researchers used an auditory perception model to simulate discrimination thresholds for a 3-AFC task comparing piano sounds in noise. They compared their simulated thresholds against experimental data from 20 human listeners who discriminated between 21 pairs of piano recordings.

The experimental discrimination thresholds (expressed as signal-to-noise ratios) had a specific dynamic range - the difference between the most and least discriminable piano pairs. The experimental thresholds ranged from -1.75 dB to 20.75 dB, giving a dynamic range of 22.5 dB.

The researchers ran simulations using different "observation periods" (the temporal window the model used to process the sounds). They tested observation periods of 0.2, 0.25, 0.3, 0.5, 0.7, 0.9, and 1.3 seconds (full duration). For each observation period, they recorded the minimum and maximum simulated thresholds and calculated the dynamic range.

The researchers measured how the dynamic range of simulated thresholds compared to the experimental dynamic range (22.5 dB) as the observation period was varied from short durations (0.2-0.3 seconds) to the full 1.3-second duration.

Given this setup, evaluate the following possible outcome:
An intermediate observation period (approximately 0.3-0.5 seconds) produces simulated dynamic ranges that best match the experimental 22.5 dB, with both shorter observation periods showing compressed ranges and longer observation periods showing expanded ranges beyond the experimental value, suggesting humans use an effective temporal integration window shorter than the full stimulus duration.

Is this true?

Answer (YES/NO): NO